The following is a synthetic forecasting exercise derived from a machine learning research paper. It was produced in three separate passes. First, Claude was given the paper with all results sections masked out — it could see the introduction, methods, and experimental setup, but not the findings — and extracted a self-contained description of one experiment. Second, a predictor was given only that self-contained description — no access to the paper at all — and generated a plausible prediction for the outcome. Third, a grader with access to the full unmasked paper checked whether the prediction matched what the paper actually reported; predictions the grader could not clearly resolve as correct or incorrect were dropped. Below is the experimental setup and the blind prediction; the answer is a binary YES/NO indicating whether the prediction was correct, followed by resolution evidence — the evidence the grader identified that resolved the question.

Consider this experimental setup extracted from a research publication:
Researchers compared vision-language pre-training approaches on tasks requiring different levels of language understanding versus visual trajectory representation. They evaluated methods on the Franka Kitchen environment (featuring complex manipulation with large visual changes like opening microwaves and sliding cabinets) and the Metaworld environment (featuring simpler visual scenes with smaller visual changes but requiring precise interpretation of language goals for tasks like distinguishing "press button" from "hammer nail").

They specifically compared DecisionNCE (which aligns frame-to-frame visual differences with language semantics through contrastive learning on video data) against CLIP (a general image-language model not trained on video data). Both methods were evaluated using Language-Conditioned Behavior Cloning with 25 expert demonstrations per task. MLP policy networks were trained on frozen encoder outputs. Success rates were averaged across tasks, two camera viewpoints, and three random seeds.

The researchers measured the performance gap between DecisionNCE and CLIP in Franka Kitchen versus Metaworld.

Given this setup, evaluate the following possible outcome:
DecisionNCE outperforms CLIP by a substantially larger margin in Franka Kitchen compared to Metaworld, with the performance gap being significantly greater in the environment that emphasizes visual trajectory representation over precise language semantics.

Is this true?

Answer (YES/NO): YES